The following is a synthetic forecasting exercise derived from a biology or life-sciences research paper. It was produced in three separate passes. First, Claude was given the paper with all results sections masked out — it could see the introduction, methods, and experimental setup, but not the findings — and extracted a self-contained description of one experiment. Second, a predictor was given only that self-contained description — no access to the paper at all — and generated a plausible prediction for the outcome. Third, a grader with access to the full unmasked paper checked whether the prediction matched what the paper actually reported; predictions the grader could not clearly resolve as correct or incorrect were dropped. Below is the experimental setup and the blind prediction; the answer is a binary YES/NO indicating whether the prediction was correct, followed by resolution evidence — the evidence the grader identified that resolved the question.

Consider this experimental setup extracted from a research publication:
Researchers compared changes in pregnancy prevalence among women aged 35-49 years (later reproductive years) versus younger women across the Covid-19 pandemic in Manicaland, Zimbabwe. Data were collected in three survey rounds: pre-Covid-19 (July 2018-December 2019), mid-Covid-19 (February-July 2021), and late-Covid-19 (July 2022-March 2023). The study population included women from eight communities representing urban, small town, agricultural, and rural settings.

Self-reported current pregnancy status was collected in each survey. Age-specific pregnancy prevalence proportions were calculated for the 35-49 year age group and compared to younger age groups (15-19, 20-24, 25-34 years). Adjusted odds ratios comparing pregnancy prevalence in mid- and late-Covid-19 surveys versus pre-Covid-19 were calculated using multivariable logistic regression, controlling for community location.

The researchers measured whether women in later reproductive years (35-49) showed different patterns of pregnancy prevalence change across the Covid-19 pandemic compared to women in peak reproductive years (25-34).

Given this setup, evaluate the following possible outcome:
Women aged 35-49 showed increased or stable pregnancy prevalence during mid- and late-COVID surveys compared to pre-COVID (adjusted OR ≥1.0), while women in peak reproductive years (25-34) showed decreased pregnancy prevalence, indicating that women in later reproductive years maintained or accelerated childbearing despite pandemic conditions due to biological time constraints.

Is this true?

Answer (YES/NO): NO